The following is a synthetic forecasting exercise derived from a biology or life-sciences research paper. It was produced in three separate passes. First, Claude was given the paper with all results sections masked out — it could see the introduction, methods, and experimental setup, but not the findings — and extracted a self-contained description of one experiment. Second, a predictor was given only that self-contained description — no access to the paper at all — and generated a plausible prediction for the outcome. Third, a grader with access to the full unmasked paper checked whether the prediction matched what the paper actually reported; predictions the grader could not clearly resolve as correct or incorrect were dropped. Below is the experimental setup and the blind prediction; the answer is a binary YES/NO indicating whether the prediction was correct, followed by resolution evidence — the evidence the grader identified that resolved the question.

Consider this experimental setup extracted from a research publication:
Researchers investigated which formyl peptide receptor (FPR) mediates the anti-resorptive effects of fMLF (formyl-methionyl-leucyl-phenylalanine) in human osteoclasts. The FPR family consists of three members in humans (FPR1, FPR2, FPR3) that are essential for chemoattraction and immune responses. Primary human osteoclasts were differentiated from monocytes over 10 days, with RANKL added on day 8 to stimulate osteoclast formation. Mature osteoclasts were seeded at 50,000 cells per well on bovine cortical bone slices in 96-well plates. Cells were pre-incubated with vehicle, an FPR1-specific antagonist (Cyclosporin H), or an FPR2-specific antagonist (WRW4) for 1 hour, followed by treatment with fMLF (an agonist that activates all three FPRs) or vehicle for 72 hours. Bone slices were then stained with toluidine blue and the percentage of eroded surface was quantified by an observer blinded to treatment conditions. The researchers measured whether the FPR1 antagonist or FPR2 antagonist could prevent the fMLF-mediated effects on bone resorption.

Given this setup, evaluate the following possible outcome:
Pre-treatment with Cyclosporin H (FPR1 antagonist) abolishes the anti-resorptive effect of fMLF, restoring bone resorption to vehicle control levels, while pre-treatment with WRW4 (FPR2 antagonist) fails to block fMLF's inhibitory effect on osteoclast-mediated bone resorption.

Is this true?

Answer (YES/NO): NO